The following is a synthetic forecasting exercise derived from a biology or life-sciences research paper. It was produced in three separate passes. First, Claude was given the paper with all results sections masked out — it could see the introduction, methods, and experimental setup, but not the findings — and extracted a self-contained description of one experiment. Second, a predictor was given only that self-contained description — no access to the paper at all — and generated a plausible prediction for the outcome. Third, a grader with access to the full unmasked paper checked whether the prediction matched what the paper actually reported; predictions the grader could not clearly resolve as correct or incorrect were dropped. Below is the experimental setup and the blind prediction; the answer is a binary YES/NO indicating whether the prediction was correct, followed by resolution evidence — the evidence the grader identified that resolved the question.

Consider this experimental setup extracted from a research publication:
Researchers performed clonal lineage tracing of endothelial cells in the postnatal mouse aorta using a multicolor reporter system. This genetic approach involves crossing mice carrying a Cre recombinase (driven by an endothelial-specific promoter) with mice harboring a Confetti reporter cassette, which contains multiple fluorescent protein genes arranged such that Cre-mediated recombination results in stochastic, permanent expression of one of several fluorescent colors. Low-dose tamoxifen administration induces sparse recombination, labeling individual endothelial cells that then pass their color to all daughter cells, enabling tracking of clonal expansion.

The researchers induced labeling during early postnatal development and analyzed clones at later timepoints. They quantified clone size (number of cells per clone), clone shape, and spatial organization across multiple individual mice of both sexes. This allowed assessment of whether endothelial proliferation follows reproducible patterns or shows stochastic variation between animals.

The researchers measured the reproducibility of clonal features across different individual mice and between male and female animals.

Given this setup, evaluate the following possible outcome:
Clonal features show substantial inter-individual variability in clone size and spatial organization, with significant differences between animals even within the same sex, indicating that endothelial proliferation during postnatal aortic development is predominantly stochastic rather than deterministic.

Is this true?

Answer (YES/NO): NO